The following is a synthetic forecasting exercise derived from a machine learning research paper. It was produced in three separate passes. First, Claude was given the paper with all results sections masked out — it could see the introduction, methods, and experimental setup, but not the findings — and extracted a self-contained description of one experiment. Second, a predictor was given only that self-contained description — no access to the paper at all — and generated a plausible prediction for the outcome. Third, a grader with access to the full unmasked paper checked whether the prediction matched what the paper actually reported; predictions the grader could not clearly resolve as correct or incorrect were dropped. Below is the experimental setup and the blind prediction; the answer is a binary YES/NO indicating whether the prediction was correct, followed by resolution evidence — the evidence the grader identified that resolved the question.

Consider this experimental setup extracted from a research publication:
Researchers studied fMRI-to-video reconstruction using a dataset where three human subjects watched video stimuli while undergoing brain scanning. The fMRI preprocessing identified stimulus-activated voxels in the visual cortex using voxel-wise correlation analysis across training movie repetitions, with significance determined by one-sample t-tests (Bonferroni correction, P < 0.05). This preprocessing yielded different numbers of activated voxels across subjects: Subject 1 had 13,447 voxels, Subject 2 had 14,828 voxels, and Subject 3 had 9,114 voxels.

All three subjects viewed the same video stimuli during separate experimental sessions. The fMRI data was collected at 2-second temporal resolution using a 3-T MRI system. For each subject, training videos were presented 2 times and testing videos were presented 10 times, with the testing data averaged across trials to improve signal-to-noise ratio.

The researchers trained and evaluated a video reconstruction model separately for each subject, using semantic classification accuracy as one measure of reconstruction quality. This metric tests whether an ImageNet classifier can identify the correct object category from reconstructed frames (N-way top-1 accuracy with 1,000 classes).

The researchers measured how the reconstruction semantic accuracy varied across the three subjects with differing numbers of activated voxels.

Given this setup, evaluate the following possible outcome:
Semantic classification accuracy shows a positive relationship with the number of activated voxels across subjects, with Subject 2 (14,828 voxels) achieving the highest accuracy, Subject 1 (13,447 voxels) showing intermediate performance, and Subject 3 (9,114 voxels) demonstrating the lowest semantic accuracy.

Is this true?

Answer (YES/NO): NO